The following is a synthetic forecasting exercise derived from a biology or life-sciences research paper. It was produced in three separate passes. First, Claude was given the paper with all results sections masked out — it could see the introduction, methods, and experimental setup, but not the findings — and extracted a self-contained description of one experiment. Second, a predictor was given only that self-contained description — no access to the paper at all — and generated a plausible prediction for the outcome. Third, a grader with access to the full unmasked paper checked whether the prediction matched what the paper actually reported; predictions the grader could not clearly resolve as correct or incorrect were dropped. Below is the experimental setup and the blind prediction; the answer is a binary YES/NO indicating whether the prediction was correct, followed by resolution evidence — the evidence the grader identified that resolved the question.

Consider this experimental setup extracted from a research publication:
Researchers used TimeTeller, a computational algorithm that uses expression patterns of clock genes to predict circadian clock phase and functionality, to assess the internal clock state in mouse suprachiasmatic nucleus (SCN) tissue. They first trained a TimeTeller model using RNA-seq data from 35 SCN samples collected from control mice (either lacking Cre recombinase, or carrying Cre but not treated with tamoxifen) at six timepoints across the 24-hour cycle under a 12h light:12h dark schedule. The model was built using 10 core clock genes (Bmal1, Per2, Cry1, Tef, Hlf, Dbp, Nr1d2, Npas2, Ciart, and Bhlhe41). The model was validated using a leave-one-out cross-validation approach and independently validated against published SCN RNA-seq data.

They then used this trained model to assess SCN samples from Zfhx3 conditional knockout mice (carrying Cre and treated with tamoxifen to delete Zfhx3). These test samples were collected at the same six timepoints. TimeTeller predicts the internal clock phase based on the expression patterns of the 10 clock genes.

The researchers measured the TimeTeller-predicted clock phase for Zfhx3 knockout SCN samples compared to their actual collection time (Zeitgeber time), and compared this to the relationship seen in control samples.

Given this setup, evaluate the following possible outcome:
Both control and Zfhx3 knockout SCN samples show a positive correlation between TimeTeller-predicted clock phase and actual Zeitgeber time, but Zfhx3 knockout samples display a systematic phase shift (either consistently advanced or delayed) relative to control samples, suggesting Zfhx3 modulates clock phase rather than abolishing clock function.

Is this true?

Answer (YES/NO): YES